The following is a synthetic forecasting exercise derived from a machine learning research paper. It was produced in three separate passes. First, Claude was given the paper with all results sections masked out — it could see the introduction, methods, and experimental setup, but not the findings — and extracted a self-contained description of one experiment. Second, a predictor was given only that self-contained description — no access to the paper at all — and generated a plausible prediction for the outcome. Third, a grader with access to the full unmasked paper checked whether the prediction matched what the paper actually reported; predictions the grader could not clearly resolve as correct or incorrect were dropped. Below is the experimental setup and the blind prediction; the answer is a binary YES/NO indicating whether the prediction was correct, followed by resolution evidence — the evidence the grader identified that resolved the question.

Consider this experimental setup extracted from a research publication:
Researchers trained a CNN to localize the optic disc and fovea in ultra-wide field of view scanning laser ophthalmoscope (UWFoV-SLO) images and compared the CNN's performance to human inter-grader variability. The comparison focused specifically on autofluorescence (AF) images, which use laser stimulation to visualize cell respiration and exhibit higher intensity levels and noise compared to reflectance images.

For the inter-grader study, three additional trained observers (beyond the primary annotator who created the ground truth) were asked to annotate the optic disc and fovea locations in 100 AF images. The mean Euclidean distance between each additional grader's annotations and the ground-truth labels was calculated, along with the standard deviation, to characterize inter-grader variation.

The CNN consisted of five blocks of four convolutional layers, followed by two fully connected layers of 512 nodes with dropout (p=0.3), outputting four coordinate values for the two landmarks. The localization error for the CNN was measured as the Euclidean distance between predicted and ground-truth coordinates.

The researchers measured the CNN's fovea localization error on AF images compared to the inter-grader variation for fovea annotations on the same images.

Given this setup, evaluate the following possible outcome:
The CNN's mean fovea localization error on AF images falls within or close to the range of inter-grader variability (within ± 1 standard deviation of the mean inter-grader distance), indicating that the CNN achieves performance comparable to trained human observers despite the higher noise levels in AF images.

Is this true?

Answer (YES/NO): YES